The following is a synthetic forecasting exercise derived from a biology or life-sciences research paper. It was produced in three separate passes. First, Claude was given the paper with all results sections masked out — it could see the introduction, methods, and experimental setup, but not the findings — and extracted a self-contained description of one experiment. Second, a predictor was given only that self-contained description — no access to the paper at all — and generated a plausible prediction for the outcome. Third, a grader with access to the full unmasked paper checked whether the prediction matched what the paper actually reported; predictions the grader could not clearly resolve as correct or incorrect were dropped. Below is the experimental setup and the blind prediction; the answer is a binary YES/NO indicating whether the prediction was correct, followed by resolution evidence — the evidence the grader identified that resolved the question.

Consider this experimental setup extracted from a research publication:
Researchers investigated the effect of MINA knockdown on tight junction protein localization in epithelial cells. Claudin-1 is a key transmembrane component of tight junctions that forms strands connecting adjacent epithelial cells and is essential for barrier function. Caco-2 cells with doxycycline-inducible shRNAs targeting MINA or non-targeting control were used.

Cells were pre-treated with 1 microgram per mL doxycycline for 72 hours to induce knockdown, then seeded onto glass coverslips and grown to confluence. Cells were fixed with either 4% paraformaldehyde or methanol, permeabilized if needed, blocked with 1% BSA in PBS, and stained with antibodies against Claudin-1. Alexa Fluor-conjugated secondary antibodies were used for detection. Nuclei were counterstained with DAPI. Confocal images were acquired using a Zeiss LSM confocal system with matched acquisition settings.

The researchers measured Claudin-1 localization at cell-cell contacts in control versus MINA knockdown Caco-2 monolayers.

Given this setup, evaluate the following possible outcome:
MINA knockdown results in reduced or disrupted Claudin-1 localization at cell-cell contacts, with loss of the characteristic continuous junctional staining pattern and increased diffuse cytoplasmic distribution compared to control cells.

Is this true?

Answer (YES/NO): YES